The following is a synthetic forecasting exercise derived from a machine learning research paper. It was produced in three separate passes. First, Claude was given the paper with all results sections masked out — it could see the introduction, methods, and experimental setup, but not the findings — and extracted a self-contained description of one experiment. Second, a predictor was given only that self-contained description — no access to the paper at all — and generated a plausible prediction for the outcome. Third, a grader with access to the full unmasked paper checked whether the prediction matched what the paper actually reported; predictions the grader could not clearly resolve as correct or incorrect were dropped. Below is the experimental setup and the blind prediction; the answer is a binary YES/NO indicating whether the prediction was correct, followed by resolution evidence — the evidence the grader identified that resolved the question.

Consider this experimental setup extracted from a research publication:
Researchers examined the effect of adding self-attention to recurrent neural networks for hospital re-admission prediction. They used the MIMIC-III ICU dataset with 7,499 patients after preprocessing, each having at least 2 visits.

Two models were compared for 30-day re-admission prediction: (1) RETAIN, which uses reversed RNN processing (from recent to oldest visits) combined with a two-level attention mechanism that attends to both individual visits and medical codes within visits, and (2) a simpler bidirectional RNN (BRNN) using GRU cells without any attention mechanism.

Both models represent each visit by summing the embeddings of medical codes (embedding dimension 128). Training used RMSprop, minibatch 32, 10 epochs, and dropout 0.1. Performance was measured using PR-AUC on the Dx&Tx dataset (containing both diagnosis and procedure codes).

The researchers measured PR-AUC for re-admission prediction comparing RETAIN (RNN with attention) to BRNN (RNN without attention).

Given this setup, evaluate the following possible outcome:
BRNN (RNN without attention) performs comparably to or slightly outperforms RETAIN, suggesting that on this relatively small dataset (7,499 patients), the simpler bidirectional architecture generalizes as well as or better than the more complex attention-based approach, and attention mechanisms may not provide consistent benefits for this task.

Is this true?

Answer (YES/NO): YES